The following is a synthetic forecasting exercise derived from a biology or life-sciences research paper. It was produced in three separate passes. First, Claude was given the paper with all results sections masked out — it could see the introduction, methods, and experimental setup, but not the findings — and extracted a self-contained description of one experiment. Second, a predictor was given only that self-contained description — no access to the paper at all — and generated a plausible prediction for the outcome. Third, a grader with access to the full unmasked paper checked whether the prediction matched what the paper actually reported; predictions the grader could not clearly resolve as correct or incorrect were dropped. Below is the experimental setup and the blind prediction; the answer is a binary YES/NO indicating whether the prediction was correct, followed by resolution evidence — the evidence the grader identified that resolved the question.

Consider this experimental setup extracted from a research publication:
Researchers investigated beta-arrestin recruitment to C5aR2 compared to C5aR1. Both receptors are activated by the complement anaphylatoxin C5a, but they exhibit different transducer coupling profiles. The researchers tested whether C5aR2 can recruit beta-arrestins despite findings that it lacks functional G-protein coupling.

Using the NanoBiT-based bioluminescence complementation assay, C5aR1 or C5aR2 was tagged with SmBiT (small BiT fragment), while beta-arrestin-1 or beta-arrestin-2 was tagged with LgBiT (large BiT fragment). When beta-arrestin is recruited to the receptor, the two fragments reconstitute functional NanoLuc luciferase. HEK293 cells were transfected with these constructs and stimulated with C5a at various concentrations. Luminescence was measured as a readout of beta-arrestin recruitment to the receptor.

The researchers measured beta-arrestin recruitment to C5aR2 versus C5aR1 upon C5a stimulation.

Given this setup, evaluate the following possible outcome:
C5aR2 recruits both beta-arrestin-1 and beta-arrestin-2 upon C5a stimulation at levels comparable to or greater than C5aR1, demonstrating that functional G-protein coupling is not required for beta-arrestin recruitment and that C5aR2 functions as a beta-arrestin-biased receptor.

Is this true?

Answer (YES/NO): NO